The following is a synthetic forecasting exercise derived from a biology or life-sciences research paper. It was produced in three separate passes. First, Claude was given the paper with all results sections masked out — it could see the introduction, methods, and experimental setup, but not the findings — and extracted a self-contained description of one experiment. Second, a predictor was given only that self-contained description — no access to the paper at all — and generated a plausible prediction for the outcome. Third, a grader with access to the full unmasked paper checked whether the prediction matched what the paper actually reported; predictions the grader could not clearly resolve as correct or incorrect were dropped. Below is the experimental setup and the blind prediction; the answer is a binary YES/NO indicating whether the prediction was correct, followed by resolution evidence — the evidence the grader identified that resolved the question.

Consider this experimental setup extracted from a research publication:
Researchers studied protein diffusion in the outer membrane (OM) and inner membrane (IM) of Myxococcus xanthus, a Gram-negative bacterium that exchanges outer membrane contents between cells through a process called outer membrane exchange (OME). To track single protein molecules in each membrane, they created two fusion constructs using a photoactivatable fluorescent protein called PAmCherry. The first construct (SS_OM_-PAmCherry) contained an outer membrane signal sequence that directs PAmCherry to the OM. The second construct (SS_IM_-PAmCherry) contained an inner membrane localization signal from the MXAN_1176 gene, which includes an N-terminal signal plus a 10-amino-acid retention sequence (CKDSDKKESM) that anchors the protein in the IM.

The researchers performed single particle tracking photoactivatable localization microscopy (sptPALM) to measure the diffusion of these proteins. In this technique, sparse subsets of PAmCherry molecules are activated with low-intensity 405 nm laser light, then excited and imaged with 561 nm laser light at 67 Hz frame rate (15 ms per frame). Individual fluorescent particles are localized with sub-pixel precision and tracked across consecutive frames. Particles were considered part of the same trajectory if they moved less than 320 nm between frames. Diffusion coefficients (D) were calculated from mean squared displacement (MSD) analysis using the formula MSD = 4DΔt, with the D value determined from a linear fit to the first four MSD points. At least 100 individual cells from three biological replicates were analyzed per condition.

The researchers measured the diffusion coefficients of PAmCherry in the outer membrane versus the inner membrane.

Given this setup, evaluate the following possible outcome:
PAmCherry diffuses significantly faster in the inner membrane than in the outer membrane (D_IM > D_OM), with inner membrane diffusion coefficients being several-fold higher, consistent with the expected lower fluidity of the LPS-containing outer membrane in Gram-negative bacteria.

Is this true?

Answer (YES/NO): NO